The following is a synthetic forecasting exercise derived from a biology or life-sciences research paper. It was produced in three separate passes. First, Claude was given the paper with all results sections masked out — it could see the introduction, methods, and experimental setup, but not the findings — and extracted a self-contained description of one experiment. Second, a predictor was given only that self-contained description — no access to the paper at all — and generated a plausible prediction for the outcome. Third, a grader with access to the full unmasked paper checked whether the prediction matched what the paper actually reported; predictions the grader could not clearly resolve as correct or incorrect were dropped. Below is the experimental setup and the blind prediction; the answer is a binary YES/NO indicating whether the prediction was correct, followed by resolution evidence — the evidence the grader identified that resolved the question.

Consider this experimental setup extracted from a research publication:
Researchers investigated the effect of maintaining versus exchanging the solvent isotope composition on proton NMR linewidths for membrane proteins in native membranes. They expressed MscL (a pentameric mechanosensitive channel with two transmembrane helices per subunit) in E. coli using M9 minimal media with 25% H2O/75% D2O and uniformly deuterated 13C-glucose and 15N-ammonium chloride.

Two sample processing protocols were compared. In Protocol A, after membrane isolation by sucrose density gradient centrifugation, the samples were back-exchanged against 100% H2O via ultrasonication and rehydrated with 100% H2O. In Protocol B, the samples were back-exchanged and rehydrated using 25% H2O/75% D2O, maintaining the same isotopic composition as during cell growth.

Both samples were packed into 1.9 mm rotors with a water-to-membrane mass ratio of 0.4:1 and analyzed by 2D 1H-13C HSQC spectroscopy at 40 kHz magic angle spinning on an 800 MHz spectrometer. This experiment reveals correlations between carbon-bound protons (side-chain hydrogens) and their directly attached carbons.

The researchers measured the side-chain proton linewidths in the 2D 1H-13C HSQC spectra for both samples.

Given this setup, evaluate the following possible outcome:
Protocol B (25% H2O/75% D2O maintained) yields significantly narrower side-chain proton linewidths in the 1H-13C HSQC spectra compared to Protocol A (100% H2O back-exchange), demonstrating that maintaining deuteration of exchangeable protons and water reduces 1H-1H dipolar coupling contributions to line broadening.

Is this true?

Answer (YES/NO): YES